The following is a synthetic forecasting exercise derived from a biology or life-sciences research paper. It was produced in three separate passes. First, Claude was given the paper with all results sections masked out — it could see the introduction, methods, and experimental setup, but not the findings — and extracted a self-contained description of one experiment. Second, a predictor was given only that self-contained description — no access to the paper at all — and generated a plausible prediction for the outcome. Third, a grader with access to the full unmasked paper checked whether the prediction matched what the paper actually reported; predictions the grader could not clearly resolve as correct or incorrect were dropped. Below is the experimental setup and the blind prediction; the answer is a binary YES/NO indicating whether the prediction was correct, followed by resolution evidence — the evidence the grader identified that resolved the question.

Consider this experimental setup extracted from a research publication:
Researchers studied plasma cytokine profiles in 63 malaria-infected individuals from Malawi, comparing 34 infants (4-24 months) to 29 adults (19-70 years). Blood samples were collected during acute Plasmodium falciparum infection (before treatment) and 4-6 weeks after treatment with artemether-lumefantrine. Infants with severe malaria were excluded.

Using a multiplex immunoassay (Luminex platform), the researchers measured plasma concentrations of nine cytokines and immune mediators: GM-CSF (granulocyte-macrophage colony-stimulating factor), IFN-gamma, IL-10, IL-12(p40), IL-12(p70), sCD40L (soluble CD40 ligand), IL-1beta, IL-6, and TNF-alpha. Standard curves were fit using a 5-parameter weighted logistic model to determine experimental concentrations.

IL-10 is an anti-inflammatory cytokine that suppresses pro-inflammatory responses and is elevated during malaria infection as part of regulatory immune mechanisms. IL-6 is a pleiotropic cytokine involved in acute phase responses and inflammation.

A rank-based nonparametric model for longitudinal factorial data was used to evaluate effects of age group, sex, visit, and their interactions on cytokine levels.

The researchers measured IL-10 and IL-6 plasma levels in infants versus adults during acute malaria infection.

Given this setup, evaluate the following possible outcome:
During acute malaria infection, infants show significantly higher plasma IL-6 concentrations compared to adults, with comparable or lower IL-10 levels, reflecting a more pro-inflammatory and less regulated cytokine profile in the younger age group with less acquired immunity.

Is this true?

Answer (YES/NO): NO